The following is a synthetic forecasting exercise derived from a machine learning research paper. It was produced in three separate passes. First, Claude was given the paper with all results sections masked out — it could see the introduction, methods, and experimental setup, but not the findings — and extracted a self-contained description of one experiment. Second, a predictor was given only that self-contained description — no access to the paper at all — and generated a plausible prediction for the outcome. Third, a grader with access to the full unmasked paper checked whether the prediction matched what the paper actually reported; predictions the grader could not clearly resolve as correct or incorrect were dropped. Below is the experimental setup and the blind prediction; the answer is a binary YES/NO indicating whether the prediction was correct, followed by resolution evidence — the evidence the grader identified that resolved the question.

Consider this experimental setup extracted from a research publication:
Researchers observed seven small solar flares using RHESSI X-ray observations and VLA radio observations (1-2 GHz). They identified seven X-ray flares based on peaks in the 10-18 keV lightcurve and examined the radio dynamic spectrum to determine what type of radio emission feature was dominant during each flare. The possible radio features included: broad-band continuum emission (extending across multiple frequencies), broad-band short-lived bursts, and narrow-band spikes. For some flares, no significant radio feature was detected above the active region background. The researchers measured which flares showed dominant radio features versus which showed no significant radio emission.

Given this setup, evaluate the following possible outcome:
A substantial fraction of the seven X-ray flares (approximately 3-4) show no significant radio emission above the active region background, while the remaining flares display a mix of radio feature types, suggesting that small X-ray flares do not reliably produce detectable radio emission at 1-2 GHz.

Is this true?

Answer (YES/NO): YES